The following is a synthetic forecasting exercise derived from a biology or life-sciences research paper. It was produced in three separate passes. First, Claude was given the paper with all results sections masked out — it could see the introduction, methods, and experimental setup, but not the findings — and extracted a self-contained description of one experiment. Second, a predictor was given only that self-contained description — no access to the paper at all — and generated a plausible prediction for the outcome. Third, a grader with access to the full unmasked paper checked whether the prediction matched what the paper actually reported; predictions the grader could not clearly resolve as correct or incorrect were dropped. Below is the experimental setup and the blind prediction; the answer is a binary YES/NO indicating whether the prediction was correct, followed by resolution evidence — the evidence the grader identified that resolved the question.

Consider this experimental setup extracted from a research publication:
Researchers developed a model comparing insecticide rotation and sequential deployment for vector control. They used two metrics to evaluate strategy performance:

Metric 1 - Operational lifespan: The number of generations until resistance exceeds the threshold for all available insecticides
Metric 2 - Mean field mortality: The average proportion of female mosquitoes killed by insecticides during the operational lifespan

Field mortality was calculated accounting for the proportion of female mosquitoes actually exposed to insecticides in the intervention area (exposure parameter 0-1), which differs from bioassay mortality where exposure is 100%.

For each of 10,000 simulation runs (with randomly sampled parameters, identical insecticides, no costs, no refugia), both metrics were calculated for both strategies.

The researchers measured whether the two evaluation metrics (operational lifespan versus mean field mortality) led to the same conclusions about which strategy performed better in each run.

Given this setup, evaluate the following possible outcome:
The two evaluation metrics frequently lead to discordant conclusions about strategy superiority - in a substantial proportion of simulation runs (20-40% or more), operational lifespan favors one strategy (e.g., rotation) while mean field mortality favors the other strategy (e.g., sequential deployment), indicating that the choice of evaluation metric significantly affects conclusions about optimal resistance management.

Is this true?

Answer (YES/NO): NO